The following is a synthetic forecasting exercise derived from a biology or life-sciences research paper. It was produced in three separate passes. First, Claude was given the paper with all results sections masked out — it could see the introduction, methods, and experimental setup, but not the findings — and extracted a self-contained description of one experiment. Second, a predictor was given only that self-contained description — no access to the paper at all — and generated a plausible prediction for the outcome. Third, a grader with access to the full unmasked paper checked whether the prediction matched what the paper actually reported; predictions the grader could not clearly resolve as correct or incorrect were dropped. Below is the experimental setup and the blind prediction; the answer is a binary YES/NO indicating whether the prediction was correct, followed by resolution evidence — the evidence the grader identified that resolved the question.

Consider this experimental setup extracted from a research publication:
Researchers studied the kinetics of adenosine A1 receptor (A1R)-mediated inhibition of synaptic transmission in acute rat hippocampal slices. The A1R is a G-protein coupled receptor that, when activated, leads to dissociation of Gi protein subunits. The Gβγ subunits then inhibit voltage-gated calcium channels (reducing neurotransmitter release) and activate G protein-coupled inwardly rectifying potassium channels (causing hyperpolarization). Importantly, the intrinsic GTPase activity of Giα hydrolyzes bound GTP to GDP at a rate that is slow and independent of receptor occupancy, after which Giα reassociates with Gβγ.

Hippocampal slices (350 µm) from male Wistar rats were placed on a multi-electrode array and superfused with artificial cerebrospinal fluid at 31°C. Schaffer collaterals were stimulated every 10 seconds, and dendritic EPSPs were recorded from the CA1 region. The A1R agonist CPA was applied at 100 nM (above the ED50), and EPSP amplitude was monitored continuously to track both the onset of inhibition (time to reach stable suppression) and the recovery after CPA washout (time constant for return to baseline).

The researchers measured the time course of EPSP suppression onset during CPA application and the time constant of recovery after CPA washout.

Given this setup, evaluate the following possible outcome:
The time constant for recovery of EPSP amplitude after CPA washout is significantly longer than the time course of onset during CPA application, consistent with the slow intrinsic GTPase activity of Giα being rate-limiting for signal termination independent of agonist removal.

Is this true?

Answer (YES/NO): YES